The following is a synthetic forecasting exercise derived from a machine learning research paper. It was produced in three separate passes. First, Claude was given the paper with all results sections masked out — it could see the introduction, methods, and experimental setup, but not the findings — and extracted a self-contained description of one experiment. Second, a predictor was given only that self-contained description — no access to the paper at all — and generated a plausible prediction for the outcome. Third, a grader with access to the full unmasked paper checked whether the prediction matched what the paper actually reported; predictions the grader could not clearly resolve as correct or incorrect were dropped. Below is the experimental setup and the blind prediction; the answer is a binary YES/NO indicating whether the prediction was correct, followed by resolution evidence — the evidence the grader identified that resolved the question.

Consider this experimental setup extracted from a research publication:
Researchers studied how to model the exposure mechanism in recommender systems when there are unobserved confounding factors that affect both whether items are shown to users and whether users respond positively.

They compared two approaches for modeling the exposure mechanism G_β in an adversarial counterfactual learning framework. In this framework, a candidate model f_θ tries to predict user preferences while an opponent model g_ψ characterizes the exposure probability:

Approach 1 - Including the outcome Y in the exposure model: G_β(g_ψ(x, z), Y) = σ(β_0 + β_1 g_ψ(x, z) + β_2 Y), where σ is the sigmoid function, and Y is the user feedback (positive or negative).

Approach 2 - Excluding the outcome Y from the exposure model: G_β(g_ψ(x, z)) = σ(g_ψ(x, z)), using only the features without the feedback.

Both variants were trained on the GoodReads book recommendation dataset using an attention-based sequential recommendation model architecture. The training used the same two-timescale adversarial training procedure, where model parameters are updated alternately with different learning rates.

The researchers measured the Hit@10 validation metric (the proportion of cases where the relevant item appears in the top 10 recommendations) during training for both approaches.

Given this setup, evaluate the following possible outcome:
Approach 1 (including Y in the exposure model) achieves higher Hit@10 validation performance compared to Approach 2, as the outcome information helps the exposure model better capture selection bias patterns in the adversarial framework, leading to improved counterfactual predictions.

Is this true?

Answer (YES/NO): YES